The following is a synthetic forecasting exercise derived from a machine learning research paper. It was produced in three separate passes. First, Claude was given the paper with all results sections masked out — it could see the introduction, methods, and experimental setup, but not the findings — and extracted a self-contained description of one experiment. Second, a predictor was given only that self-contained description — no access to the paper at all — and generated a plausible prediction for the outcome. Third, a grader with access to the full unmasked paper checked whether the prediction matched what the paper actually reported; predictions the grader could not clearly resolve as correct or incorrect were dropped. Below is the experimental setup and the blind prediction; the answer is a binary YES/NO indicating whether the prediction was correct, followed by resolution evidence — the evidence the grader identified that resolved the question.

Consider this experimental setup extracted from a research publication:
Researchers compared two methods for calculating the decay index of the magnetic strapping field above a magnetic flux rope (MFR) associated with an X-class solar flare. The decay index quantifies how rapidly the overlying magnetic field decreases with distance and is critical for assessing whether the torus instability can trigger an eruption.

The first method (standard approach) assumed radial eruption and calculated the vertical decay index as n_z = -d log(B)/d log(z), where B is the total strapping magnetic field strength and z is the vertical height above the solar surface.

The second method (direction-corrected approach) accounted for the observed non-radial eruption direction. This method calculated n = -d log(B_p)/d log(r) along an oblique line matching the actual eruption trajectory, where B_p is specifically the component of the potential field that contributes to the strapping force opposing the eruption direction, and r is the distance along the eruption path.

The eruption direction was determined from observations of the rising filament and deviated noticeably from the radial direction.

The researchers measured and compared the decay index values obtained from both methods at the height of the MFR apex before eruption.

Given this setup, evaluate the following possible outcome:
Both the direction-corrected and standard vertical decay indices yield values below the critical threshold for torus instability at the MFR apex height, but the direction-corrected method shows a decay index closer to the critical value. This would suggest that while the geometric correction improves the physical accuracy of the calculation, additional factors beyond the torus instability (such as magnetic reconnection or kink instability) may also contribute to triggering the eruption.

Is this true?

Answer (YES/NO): YES